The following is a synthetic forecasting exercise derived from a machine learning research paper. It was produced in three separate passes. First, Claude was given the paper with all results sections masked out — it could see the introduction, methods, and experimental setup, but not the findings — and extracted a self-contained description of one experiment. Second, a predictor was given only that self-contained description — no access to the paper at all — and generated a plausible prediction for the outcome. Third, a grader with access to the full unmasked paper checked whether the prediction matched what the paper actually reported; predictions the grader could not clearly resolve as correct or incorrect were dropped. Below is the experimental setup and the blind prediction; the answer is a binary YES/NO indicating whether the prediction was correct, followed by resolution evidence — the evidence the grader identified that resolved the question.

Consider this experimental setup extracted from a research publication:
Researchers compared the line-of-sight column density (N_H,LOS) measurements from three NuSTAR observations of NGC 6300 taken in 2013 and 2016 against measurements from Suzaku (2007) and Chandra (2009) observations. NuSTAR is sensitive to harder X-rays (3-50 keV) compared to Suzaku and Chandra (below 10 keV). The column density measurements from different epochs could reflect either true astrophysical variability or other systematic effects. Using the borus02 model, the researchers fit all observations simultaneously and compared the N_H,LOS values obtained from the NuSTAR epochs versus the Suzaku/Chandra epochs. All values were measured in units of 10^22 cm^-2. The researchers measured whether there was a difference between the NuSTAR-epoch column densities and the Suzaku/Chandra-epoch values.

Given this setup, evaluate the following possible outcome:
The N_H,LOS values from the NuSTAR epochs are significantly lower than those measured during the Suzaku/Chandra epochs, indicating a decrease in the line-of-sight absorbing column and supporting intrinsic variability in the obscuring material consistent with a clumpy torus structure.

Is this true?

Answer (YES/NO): NO